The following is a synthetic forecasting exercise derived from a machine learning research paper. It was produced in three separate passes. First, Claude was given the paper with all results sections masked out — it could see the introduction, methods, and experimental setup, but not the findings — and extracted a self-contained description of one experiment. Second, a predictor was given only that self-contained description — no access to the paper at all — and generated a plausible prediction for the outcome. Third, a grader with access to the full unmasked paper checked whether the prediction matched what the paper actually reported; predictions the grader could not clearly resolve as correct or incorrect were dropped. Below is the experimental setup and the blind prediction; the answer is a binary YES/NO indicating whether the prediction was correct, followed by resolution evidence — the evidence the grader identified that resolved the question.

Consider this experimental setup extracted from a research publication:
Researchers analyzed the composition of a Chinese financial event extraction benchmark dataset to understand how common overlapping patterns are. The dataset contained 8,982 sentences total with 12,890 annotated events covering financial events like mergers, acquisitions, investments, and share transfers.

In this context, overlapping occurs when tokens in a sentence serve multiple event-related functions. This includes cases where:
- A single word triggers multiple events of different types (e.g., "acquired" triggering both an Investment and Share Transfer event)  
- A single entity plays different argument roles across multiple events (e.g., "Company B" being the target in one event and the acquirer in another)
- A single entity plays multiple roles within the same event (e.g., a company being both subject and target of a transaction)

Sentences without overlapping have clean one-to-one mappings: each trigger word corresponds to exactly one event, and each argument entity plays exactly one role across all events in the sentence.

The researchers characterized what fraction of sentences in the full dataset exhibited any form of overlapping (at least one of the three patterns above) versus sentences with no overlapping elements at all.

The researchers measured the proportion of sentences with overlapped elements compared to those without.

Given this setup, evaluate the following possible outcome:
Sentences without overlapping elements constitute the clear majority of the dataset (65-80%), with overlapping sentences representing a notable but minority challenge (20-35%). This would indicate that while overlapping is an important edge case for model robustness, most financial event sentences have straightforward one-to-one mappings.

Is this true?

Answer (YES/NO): YES